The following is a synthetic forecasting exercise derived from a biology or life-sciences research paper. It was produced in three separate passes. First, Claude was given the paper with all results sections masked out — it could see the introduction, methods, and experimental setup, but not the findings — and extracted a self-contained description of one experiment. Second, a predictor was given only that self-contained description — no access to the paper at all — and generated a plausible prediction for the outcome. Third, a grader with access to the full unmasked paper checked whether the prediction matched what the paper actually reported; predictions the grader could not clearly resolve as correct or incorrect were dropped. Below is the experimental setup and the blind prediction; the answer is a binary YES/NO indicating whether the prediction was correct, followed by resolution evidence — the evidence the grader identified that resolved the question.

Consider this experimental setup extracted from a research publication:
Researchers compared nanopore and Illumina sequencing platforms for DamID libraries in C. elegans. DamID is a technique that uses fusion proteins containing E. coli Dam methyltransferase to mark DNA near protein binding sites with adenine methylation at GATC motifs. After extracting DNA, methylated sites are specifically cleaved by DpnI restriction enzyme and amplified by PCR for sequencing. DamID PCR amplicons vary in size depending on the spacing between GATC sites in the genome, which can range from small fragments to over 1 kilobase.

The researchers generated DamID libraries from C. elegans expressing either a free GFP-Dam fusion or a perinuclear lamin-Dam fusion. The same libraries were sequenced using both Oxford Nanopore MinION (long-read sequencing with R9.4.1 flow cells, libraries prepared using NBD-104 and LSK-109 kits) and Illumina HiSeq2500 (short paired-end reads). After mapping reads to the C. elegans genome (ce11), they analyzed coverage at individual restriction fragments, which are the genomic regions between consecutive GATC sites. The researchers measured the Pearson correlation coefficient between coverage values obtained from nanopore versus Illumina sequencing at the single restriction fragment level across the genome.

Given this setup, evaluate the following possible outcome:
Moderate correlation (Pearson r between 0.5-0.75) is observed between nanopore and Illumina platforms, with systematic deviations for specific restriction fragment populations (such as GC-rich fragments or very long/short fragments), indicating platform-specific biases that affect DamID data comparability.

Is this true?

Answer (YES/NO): NO